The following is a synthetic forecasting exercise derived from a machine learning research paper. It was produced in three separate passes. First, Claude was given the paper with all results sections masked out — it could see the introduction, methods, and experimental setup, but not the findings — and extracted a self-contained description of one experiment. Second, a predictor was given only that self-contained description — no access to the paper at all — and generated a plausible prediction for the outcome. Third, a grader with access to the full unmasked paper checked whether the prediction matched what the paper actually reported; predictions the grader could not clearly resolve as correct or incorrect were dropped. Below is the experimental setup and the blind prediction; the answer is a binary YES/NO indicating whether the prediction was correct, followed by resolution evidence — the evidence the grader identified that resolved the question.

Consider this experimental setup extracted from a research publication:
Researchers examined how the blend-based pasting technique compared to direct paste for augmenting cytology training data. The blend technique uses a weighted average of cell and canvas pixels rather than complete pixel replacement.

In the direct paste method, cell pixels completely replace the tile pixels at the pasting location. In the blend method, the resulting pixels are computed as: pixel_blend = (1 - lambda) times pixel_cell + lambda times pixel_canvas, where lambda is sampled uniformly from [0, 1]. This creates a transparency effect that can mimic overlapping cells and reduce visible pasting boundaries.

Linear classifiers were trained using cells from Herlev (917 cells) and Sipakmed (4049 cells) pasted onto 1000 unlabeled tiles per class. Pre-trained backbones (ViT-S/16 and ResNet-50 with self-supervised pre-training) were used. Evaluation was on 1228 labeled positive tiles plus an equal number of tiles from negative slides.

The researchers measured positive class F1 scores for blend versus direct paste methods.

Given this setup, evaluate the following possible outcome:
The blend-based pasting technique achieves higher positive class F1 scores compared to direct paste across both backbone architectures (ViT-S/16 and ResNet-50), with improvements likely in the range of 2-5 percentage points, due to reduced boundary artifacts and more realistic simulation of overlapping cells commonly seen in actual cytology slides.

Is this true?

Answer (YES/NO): NO